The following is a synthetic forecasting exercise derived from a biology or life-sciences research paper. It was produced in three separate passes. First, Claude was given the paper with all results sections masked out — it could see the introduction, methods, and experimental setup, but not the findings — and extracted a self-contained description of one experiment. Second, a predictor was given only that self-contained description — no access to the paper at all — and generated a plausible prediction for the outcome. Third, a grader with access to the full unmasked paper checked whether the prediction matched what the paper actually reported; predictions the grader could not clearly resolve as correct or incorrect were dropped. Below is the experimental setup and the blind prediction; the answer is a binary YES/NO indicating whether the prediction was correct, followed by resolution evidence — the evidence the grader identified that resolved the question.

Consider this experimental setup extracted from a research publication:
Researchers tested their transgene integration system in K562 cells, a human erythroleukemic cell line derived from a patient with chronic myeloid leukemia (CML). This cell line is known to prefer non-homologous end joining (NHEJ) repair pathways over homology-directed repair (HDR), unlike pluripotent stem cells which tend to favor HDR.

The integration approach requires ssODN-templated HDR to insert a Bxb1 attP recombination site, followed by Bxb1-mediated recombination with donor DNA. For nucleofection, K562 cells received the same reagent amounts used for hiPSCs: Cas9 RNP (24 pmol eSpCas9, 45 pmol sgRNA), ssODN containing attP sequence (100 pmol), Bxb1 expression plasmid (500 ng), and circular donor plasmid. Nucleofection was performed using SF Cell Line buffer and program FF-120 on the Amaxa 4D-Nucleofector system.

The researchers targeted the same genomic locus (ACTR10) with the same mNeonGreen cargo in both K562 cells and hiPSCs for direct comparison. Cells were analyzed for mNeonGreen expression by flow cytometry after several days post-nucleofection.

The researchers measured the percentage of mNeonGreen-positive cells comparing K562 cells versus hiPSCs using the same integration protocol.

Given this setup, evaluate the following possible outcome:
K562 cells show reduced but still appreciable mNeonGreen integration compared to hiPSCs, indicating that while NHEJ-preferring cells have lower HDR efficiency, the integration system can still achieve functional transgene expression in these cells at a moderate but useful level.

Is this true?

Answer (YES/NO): NO